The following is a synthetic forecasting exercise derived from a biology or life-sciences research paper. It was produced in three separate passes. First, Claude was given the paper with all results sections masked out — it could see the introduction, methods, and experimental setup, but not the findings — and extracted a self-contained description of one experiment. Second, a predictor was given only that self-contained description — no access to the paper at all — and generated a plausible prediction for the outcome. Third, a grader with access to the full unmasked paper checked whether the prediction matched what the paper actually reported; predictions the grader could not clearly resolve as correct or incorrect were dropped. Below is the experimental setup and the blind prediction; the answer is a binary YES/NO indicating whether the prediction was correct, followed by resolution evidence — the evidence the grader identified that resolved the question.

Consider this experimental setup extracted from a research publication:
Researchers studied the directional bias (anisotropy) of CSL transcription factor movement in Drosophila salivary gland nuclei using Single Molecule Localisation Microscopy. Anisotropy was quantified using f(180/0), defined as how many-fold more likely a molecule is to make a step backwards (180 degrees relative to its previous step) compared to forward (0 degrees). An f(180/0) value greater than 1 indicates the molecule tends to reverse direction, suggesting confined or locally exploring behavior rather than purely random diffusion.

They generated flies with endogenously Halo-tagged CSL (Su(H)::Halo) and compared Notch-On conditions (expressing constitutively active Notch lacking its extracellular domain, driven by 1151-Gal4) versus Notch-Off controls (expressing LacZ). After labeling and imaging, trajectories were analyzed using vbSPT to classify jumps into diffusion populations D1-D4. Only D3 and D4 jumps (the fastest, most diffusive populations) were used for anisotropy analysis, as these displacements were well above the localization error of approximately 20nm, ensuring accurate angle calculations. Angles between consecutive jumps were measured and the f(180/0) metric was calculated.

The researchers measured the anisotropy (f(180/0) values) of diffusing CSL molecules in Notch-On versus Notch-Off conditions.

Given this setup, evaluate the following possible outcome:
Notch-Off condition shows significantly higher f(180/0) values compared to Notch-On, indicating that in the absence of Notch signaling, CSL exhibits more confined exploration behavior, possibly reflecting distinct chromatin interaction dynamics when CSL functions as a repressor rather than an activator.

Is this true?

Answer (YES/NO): NO